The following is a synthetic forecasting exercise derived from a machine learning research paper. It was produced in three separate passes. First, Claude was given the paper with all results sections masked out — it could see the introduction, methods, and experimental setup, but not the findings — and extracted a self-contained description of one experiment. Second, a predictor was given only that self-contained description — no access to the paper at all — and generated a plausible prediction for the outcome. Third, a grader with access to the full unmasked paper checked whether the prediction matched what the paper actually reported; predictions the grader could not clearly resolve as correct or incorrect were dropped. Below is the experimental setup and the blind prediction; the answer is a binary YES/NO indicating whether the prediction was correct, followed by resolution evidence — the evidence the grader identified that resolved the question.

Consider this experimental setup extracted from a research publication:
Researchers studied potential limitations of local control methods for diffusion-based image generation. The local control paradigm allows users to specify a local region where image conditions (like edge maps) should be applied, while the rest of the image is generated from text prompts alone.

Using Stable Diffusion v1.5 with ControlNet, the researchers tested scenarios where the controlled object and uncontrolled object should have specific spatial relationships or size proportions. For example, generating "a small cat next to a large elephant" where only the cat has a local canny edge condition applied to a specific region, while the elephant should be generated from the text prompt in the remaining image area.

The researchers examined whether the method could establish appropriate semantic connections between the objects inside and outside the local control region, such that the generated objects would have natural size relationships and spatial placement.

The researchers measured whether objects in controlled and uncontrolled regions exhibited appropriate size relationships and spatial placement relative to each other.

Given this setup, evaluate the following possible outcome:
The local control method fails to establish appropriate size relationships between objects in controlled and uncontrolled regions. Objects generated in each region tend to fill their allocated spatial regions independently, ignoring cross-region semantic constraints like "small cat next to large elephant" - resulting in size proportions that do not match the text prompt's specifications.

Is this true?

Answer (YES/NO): YES